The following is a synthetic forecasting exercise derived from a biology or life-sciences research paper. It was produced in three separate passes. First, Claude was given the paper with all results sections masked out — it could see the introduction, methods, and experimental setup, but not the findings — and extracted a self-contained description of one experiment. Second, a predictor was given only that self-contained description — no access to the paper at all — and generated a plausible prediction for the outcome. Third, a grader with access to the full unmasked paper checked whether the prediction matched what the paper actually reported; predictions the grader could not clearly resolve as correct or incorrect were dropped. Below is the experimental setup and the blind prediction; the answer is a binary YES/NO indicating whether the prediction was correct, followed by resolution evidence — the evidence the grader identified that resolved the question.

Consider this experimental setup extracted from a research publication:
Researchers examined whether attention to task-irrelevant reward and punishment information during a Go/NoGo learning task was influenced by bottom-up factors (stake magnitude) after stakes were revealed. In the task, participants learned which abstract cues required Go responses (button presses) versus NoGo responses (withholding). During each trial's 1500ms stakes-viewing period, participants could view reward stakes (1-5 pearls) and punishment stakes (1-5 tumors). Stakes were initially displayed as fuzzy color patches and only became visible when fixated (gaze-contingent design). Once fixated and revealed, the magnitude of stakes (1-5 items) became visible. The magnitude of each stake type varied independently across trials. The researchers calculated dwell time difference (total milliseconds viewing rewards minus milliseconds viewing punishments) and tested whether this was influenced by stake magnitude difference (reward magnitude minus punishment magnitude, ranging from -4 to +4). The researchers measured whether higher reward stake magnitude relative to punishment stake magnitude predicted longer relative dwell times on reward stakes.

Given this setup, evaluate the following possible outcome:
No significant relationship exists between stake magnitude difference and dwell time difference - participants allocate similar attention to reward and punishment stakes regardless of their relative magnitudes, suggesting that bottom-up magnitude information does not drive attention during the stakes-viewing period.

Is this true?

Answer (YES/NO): NO